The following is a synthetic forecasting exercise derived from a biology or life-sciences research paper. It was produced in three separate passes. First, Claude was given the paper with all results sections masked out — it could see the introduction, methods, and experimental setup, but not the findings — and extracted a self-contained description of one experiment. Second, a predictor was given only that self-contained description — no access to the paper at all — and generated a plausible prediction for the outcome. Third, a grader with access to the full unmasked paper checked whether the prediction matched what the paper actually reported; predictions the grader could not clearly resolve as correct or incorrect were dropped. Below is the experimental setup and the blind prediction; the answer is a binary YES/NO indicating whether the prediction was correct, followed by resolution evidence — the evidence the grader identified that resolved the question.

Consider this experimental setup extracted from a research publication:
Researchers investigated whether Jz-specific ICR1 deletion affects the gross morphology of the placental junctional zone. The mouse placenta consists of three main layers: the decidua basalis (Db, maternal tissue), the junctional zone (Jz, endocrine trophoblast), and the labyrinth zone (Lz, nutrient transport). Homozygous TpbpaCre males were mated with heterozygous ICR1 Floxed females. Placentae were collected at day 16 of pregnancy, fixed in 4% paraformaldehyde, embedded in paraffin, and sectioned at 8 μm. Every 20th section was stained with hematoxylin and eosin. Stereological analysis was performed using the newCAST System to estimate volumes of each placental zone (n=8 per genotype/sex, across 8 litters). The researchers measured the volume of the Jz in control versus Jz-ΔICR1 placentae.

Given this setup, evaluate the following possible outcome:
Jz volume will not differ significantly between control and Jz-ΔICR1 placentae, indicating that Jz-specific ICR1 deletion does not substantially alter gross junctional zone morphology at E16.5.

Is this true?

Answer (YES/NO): NO